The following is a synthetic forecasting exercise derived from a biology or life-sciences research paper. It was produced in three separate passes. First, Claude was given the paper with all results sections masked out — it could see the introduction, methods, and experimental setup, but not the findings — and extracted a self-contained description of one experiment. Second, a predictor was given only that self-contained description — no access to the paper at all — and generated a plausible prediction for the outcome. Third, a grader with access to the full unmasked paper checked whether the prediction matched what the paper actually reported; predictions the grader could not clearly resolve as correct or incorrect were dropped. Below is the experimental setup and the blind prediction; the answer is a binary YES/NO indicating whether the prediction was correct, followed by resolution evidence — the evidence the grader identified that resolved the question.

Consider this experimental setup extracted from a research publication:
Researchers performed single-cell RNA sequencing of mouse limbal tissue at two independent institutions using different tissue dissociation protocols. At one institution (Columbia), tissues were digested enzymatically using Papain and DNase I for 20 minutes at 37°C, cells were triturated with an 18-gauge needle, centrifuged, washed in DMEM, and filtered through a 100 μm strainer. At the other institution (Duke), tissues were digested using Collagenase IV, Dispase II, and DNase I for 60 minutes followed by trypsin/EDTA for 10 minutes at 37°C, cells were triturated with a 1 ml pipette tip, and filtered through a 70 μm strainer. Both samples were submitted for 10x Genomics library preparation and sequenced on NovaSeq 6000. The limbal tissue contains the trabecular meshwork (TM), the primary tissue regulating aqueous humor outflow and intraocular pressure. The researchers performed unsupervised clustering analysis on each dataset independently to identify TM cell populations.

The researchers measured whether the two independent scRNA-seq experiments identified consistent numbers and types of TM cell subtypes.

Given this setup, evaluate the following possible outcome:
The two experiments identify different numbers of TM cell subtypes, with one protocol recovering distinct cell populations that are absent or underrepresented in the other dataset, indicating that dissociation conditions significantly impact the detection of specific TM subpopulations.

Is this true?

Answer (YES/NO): NO